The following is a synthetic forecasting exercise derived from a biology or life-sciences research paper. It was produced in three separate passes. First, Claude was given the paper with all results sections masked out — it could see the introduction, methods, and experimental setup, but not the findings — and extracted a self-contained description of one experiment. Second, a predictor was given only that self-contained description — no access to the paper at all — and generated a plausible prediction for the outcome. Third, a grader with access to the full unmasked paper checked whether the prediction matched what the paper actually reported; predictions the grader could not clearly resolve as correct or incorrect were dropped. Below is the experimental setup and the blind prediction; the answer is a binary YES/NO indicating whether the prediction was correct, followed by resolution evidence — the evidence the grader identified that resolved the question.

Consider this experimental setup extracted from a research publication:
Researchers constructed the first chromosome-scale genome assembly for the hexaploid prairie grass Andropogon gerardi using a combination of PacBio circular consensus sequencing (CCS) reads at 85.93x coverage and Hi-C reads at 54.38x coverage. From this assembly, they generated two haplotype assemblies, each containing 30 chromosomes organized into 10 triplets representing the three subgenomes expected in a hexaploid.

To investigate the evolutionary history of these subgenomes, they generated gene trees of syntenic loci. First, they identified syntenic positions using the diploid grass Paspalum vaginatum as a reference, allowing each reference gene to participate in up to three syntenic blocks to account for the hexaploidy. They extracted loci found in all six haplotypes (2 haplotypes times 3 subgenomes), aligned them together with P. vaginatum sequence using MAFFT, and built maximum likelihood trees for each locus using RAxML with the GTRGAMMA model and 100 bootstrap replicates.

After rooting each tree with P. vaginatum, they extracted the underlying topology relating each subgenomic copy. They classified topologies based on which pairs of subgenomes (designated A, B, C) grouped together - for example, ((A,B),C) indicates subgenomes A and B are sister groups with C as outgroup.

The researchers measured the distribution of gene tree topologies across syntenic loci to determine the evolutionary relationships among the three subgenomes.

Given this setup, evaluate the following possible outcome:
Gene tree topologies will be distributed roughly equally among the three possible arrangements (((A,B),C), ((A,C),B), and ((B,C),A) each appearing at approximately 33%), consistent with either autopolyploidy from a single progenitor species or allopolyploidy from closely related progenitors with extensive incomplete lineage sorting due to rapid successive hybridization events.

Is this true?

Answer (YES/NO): YES